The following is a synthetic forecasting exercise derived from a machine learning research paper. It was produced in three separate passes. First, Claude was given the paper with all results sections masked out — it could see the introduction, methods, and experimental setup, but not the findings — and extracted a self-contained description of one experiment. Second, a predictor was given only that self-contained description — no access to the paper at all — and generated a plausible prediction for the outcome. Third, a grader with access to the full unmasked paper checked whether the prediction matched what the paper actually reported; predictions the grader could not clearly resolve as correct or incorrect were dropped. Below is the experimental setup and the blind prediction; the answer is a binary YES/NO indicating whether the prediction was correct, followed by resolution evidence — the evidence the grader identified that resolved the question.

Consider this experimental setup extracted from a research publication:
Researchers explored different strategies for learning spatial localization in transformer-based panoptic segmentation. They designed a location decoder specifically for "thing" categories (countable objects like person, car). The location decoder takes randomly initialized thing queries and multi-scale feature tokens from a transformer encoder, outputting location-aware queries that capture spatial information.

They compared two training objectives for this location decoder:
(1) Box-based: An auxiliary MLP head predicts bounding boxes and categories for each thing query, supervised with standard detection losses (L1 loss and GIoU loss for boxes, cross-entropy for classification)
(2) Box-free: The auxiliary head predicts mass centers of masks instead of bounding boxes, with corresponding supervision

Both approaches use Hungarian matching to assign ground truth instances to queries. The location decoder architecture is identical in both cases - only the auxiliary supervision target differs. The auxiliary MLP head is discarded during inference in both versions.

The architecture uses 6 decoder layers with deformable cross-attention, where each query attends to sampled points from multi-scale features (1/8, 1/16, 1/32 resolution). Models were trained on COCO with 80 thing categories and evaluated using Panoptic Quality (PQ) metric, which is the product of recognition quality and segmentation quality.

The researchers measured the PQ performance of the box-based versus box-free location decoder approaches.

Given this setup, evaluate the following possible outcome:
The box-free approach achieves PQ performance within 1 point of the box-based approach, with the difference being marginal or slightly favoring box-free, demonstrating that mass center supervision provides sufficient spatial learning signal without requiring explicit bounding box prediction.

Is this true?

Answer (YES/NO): NO